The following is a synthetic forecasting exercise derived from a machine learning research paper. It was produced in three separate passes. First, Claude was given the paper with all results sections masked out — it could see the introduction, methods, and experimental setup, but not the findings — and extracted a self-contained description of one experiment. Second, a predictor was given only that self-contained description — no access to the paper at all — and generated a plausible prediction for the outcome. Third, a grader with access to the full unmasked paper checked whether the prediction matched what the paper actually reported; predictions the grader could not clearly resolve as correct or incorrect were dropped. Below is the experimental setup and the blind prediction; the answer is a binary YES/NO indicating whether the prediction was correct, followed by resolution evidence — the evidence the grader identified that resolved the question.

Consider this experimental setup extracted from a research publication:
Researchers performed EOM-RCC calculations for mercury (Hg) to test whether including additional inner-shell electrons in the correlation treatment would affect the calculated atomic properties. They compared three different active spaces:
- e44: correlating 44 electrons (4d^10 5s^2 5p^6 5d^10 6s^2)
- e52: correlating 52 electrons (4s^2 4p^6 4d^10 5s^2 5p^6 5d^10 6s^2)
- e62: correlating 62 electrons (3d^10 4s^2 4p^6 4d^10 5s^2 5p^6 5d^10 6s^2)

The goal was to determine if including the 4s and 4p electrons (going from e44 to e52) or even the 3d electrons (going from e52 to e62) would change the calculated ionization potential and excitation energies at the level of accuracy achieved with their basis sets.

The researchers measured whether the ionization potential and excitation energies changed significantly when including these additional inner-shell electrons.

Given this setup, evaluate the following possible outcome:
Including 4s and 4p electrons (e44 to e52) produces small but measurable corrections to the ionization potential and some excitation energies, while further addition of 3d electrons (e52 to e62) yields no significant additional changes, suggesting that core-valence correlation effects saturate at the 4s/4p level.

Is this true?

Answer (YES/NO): NO